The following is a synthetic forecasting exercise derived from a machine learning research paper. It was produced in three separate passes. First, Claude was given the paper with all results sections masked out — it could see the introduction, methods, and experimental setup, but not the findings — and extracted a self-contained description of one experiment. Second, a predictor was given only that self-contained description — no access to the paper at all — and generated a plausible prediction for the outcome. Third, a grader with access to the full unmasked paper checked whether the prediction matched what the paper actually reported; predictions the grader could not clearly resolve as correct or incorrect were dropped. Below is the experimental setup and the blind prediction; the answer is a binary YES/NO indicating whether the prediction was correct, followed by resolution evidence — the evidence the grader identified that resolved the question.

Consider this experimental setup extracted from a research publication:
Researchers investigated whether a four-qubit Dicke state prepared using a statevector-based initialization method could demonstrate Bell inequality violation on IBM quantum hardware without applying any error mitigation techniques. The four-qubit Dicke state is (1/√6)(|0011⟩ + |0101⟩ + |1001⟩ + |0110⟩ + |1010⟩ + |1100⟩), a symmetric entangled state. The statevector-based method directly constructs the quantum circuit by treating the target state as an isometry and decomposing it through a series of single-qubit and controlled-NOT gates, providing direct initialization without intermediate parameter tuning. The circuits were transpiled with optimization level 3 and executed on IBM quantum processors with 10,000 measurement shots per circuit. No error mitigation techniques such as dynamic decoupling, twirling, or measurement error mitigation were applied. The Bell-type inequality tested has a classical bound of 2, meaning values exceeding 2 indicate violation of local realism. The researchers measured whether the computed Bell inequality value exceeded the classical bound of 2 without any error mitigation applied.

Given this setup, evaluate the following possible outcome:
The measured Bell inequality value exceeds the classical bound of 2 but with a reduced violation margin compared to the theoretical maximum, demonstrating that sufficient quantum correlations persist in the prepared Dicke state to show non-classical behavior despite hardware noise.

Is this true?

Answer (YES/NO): YES